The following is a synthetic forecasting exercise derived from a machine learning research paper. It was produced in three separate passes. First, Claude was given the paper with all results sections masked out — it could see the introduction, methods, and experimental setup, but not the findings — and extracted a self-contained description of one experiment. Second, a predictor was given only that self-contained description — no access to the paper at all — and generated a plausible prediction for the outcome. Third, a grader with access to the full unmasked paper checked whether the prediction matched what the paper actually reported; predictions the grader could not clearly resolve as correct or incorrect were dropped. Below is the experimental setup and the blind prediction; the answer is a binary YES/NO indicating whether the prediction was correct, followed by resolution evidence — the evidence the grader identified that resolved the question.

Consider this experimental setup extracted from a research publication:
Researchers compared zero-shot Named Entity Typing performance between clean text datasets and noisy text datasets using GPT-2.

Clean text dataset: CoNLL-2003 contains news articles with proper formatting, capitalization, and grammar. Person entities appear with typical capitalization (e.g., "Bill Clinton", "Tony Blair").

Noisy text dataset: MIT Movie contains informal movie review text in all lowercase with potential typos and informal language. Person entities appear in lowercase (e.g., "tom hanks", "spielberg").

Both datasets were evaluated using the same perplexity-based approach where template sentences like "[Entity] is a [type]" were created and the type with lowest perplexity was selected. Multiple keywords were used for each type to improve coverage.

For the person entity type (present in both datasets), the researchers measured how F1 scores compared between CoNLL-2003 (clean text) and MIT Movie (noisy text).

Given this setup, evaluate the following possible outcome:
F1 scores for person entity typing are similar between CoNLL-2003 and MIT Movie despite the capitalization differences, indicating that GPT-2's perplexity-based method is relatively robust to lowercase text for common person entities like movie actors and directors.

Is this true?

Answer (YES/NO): NO